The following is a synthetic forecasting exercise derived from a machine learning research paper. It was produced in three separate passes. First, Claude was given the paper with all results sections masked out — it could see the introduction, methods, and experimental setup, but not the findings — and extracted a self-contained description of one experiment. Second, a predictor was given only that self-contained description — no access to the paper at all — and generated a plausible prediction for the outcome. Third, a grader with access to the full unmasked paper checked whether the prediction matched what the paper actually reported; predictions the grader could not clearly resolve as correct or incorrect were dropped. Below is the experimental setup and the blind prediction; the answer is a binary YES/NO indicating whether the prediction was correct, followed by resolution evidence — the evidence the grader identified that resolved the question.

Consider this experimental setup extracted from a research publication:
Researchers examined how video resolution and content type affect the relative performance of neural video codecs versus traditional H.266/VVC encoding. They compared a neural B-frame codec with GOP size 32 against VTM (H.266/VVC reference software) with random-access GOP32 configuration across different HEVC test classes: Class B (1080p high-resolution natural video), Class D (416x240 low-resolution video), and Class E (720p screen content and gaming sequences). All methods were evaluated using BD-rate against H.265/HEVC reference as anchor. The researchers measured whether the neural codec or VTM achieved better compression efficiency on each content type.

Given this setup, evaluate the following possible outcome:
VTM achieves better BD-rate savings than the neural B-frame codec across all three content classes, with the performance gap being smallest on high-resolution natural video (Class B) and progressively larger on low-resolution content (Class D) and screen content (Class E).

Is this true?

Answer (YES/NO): NO